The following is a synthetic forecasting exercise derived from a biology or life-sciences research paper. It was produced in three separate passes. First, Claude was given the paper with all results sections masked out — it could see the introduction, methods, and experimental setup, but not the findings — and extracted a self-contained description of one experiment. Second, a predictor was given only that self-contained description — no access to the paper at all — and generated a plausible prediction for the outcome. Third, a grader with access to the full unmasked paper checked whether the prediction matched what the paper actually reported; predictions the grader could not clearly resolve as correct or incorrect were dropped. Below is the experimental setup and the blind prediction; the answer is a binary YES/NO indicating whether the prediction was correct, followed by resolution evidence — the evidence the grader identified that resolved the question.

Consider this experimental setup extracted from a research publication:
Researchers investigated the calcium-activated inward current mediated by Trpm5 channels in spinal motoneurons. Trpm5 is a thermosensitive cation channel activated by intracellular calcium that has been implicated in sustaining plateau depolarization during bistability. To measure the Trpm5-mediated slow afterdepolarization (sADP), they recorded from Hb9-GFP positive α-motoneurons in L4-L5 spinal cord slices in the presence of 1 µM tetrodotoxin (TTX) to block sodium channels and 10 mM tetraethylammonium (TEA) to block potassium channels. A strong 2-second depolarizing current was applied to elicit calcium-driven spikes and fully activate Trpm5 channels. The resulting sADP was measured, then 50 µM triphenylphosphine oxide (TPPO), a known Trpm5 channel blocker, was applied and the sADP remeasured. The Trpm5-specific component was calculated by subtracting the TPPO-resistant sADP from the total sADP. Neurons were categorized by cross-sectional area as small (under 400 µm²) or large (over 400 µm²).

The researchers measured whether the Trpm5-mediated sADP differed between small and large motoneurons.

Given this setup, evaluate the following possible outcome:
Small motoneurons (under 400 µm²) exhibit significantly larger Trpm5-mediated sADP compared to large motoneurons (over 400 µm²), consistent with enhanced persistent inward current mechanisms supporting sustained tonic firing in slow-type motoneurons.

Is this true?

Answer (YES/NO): NO